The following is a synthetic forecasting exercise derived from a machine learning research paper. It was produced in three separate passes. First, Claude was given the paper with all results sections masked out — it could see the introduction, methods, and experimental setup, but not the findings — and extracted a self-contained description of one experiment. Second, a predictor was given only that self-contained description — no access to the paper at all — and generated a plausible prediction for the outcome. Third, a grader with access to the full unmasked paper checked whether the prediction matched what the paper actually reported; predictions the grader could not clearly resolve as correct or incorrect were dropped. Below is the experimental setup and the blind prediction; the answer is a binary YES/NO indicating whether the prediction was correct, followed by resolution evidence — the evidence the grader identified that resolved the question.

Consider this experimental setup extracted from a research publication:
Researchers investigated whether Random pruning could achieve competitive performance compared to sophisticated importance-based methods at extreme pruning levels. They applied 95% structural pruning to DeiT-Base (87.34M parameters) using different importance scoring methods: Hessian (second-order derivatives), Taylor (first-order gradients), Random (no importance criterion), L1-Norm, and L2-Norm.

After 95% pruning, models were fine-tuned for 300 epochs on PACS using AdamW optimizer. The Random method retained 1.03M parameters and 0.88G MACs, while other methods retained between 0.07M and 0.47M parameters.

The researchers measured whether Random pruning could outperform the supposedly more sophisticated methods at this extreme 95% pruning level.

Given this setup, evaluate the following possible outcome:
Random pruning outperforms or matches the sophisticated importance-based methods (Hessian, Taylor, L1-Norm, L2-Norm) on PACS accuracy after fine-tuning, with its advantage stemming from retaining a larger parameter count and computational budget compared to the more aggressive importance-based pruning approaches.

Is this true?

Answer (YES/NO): YES